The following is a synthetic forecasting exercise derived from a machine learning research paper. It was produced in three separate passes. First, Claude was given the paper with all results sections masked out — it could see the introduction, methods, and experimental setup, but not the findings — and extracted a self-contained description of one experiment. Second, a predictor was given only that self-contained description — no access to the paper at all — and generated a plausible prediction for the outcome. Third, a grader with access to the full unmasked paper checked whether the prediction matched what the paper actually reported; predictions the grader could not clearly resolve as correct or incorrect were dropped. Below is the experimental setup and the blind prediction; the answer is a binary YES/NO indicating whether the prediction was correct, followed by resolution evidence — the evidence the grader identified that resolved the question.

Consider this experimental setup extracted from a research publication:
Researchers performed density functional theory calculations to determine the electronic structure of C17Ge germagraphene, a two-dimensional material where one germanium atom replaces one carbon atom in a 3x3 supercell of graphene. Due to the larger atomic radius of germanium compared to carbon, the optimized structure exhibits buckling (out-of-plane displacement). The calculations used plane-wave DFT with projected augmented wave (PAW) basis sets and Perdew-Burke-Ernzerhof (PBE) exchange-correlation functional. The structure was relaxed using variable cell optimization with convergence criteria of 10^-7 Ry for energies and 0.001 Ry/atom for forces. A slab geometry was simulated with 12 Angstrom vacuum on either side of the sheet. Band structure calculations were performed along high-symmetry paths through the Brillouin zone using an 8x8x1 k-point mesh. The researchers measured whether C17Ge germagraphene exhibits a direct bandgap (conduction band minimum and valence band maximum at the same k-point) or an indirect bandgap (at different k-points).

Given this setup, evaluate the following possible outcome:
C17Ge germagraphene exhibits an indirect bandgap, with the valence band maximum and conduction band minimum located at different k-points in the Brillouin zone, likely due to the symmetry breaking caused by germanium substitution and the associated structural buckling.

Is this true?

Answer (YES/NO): NO